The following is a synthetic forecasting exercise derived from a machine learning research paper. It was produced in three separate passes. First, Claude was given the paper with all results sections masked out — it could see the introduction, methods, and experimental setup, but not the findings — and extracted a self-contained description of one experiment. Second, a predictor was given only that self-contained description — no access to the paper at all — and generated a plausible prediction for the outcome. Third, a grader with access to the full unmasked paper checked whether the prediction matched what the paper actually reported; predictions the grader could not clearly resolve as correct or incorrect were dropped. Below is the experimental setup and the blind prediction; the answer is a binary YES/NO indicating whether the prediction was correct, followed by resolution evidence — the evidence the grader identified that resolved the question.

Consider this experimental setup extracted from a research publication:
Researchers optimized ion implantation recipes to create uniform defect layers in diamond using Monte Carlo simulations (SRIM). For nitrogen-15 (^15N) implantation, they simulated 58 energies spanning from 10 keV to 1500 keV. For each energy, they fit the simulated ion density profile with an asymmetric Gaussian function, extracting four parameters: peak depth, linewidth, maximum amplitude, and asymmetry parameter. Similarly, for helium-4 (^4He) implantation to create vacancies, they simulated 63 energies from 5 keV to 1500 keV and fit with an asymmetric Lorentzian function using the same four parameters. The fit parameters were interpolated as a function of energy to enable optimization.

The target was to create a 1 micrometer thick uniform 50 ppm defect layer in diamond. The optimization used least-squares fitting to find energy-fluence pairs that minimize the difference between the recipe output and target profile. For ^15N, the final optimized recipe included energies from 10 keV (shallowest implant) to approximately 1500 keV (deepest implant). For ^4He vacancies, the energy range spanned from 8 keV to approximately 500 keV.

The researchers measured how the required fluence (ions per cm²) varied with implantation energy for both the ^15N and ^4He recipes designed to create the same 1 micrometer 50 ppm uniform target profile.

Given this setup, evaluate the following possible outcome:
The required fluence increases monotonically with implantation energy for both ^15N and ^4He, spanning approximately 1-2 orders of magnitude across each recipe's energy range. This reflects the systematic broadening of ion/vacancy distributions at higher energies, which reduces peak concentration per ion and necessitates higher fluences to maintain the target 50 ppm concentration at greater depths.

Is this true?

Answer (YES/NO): NO